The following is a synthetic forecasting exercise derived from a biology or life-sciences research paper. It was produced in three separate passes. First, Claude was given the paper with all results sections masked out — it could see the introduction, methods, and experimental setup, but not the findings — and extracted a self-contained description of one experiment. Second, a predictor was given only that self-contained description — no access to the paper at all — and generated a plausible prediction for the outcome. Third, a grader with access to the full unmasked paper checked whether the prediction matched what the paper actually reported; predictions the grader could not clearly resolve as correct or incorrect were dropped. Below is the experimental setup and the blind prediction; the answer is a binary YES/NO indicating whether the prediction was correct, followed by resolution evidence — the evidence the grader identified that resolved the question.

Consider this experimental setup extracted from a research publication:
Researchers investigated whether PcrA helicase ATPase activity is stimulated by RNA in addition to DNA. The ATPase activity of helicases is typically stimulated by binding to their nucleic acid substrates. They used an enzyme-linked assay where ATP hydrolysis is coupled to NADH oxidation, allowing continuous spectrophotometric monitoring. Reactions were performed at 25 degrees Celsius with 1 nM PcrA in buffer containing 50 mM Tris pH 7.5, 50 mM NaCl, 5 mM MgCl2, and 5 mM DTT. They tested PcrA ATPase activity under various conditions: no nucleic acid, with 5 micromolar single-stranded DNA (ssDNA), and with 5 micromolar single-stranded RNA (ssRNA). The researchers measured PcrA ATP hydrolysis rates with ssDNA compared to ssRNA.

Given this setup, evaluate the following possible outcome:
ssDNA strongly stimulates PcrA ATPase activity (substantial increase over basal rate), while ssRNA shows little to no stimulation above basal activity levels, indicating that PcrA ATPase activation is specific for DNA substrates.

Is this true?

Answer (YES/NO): YES